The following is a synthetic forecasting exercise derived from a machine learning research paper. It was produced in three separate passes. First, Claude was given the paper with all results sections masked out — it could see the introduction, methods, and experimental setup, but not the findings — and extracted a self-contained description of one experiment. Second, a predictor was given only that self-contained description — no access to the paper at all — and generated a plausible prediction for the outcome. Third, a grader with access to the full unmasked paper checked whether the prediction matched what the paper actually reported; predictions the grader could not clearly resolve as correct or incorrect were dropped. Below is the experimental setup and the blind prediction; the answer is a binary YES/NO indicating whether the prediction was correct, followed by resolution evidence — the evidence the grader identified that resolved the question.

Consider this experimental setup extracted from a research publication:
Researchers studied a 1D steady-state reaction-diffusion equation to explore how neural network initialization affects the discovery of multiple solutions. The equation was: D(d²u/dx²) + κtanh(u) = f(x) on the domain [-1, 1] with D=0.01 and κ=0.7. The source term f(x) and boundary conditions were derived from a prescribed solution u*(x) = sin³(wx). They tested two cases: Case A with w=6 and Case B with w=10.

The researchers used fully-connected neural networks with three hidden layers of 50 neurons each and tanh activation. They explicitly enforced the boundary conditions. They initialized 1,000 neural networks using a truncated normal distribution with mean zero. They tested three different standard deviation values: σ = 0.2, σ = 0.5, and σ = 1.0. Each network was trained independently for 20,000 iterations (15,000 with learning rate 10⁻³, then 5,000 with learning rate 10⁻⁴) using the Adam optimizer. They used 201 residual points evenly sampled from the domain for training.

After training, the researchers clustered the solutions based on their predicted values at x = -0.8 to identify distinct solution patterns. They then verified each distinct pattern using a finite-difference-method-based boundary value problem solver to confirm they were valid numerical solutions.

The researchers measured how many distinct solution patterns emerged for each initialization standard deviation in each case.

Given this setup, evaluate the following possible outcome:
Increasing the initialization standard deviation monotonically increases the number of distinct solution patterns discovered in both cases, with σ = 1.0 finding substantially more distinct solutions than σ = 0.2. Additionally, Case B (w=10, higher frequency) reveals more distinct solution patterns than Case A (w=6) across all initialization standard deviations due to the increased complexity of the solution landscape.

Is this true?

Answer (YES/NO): NO